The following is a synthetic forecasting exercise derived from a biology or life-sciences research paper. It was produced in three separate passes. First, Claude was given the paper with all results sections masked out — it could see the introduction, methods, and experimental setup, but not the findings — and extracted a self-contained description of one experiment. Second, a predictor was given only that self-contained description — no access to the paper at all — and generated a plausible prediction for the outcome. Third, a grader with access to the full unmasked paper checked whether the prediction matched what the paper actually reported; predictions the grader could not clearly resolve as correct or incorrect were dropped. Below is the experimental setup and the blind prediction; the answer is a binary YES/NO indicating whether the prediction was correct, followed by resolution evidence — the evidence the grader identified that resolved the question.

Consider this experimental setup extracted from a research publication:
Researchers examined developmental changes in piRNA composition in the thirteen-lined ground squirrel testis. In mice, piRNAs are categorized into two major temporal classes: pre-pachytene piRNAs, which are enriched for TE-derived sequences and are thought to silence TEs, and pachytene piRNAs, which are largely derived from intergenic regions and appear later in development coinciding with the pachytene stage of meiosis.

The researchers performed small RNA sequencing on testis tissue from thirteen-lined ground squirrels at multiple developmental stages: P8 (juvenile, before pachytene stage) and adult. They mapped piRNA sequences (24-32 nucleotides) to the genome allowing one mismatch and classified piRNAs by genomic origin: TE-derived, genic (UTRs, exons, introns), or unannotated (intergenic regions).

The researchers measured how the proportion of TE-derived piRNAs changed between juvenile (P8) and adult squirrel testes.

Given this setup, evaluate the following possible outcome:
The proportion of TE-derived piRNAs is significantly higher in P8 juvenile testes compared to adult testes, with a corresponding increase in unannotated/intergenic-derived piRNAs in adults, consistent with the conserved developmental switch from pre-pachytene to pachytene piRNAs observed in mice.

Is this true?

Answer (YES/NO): NO